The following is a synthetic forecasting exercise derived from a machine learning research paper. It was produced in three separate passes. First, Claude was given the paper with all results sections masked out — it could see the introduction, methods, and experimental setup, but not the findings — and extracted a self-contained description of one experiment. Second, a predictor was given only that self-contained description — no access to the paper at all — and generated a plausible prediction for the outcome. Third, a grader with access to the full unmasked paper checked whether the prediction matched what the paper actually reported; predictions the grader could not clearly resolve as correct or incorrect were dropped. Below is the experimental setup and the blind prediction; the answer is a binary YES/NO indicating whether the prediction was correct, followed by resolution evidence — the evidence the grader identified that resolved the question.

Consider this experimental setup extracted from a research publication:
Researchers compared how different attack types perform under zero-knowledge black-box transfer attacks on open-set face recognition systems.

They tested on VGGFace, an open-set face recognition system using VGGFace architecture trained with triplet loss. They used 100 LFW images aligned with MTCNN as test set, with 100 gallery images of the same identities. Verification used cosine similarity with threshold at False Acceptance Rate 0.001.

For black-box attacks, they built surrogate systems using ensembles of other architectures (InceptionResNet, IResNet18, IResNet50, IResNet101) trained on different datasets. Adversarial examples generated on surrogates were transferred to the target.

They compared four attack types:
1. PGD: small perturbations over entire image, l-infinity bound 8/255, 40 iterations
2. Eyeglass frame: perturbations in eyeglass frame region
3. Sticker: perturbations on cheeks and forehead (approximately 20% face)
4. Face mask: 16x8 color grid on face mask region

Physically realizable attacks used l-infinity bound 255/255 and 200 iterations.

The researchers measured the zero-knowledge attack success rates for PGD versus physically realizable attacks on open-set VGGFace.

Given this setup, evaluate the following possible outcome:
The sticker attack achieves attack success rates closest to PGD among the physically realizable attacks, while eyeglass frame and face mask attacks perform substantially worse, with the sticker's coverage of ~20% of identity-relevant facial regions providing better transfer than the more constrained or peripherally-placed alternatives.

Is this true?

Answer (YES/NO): NO